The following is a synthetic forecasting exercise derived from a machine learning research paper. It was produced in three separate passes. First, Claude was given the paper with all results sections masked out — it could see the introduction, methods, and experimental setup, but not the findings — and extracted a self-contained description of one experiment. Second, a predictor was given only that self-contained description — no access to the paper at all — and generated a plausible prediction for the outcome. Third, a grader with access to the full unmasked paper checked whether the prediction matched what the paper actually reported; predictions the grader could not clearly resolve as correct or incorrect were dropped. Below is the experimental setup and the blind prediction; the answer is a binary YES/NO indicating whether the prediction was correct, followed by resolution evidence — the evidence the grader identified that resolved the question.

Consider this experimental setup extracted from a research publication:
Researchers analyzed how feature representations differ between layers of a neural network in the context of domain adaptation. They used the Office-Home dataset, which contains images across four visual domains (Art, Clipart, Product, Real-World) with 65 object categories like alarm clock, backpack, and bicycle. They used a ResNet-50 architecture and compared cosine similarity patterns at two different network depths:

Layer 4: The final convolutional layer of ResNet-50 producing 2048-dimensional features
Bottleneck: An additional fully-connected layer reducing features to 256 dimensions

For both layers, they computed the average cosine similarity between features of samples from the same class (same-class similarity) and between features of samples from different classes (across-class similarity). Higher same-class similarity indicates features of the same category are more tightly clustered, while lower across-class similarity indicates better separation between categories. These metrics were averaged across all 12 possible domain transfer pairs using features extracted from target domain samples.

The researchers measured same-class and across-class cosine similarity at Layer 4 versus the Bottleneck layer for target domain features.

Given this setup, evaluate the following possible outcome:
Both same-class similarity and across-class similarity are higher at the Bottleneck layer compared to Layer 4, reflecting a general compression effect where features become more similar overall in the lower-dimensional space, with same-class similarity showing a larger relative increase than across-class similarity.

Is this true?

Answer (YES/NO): NO